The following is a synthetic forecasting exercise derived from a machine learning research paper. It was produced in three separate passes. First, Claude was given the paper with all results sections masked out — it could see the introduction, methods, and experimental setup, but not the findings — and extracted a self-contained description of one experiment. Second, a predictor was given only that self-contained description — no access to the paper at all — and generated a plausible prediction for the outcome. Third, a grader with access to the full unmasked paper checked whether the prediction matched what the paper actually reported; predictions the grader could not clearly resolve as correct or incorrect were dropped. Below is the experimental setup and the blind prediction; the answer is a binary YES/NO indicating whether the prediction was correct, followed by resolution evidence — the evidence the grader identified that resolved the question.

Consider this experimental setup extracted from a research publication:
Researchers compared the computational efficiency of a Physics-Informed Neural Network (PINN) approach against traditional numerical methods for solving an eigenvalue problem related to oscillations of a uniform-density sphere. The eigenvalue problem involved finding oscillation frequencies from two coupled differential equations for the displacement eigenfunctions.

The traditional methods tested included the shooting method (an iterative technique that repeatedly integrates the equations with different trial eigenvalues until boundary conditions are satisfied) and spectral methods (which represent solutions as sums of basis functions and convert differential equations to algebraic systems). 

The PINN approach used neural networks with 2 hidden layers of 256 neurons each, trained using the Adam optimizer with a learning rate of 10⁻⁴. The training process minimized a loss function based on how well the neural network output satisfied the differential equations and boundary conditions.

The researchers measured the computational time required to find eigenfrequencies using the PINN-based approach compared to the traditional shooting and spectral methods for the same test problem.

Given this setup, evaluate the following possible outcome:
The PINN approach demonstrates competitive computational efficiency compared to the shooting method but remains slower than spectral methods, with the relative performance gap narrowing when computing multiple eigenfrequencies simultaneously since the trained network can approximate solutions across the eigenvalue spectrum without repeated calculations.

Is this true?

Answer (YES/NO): NO